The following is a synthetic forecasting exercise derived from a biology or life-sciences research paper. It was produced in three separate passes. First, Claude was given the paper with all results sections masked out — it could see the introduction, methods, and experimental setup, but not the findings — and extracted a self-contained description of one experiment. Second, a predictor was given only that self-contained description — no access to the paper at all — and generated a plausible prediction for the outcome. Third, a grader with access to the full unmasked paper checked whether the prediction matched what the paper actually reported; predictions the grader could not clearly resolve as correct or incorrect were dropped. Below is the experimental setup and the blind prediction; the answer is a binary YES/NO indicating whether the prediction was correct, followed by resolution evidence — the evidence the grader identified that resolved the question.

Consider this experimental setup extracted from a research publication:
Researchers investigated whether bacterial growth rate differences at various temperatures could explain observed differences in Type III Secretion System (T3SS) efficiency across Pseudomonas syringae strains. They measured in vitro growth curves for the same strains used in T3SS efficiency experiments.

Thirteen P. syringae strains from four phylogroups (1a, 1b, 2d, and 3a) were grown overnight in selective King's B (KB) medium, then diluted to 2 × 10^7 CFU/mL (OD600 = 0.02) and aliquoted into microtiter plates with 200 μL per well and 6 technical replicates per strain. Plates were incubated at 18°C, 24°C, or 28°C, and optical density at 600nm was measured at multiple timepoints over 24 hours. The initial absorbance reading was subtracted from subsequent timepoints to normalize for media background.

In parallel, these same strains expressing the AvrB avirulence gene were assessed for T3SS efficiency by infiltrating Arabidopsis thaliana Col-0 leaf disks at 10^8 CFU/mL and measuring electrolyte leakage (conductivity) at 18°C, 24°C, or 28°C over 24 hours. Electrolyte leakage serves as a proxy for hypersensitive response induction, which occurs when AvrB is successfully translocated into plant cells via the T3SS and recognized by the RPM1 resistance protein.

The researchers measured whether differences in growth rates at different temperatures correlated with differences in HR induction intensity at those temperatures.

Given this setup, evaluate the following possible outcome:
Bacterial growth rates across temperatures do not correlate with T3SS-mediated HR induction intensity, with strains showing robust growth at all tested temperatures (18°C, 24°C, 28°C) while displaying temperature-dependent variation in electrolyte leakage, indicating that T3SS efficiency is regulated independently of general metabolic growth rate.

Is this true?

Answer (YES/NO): YES